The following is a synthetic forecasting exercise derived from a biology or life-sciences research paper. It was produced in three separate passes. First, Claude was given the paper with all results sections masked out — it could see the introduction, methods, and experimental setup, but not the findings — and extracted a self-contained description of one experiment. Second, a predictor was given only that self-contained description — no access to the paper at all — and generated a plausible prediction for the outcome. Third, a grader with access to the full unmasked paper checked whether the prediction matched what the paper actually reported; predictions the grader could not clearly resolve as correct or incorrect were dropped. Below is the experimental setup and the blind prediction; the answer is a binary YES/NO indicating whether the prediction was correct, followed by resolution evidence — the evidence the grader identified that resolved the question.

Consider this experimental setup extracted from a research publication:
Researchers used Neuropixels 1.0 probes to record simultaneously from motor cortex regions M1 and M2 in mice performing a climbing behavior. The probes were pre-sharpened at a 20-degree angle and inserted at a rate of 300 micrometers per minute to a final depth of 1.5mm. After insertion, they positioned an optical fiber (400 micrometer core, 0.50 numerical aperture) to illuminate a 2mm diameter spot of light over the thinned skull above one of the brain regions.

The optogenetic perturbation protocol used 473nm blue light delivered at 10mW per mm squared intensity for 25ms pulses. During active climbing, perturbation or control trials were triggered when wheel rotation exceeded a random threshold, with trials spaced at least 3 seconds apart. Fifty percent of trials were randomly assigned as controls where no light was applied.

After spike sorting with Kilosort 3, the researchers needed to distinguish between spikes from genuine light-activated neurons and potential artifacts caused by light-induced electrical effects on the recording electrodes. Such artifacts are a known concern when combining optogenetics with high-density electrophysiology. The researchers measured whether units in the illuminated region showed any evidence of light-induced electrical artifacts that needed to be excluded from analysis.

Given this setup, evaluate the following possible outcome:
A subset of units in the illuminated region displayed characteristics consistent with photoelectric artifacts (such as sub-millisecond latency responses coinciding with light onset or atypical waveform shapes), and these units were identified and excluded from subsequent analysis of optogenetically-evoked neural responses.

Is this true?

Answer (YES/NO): YES